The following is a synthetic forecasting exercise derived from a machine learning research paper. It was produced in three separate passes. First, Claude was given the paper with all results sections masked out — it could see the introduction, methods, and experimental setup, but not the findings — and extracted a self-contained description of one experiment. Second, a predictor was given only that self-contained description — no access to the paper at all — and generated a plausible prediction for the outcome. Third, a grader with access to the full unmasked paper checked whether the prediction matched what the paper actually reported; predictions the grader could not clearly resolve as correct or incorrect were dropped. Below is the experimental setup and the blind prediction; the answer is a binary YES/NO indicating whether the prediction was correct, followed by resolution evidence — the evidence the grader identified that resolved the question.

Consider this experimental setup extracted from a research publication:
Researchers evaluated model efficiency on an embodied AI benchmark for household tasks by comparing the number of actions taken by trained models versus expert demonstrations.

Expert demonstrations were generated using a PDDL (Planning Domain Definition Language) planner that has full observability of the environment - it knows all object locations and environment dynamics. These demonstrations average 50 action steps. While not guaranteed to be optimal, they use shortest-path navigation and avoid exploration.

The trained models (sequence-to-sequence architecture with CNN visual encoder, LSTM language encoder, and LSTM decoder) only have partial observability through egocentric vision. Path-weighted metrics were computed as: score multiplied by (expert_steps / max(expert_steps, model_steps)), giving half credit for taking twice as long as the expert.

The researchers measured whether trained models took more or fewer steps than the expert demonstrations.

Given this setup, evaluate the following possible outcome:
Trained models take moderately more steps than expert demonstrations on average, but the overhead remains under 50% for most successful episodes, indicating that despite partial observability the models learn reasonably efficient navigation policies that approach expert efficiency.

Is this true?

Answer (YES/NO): NO